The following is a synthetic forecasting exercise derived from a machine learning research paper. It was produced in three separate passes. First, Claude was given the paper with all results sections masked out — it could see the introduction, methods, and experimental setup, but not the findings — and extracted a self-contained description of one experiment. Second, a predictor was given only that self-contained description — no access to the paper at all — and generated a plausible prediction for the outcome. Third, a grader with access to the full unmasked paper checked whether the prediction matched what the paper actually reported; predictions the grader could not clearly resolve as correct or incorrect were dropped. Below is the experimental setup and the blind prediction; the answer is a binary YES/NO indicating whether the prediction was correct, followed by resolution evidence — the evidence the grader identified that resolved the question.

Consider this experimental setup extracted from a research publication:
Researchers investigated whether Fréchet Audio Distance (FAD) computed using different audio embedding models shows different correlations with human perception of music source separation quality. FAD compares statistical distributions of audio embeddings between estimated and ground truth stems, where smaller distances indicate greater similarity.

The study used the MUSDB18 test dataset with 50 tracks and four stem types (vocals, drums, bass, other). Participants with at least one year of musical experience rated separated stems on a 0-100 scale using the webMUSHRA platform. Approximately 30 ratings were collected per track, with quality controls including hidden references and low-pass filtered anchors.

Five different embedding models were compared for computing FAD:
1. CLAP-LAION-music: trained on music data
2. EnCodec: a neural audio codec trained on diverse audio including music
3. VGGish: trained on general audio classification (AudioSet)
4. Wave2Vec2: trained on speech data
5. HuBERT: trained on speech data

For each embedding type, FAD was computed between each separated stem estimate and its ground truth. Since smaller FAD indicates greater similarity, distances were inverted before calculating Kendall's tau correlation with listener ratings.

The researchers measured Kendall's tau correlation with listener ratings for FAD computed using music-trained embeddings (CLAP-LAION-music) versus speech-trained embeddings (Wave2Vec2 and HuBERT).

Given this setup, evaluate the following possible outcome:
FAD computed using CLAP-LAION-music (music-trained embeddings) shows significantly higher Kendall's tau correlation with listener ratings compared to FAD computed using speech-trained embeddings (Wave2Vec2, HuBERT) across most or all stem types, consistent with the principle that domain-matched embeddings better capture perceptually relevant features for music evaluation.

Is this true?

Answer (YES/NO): YES